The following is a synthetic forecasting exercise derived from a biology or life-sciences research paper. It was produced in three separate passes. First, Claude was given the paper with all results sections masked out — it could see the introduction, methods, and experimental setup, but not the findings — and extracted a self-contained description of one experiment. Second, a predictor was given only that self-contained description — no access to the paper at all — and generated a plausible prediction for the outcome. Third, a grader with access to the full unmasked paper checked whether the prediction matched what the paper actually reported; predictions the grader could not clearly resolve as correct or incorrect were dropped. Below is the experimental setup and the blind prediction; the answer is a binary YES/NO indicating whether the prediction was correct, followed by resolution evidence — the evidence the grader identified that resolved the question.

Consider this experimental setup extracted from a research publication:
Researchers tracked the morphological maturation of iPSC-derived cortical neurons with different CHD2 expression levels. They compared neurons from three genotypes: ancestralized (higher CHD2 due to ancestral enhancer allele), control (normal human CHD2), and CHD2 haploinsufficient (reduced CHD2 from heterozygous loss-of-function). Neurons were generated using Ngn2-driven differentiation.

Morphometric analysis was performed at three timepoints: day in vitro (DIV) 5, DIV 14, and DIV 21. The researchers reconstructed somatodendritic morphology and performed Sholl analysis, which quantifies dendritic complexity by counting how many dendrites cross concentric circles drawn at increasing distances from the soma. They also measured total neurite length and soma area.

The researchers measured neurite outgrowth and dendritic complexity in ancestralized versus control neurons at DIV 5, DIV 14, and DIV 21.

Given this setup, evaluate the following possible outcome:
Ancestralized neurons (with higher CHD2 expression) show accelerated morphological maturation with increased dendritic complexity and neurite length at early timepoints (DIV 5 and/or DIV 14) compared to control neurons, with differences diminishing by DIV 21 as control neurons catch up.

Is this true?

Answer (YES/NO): YES